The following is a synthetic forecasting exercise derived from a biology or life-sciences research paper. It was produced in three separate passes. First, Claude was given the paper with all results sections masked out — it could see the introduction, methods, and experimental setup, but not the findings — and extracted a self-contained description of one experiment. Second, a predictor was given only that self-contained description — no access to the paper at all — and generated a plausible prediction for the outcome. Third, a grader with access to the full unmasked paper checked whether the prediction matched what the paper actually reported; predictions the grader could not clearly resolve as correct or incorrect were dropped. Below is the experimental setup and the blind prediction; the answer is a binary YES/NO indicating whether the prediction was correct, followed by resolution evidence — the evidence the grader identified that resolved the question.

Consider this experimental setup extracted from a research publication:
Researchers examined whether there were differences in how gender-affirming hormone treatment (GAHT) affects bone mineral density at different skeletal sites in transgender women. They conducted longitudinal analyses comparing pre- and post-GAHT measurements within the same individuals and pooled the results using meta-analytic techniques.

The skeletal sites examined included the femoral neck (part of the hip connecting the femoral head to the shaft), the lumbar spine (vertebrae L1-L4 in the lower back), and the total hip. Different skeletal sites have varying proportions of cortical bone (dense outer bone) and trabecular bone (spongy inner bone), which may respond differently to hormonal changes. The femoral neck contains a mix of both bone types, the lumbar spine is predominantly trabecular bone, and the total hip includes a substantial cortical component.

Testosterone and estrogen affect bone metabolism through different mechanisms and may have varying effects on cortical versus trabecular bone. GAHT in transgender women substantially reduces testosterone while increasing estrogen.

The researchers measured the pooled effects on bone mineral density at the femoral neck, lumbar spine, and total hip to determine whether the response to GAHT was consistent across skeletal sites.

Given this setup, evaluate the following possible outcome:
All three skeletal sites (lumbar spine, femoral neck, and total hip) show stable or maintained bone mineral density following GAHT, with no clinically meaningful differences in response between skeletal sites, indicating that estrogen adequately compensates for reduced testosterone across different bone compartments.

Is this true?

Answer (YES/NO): NO